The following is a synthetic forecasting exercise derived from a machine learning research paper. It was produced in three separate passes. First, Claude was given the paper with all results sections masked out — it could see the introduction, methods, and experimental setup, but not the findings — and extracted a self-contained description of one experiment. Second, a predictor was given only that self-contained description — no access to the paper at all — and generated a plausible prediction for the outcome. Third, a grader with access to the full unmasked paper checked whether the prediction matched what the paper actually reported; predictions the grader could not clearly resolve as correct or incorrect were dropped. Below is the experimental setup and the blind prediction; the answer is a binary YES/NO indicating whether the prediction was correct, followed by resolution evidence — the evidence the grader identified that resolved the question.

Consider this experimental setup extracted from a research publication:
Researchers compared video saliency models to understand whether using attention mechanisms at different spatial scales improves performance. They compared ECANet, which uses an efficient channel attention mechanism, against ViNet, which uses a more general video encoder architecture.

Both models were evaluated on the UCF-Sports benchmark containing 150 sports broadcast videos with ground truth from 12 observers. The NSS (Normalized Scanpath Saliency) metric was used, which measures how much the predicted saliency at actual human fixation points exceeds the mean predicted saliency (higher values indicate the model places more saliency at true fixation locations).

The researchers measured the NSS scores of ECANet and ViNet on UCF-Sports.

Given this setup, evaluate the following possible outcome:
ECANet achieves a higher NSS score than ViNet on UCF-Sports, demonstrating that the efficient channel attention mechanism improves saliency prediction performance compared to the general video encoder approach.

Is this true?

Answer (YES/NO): NO